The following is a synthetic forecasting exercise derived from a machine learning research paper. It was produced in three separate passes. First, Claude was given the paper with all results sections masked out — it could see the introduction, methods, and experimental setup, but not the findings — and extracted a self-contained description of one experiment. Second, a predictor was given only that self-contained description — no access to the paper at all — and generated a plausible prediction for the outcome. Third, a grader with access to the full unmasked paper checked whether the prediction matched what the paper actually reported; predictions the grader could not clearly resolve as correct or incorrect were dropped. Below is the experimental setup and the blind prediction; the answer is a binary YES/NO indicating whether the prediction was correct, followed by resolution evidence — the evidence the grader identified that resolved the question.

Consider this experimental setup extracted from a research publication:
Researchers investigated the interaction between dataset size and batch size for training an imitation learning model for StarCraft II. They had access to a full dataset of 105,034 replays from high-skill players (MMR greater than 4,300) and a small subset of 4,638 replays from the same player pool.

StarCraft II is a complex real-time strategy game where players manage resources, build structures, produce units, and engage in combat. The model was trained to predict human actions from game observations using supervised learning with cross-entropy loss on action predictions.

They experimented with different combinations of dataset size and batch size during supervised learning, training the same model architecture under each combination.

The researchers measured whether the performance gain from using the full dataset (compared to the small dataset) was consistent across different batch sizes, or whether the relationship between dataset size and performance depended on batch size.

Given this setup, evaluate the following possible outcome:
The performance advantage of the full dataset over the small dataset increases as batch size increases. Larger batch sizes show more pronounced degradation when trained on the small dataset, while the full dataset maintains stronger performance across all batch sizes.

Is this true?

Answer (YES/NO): NO